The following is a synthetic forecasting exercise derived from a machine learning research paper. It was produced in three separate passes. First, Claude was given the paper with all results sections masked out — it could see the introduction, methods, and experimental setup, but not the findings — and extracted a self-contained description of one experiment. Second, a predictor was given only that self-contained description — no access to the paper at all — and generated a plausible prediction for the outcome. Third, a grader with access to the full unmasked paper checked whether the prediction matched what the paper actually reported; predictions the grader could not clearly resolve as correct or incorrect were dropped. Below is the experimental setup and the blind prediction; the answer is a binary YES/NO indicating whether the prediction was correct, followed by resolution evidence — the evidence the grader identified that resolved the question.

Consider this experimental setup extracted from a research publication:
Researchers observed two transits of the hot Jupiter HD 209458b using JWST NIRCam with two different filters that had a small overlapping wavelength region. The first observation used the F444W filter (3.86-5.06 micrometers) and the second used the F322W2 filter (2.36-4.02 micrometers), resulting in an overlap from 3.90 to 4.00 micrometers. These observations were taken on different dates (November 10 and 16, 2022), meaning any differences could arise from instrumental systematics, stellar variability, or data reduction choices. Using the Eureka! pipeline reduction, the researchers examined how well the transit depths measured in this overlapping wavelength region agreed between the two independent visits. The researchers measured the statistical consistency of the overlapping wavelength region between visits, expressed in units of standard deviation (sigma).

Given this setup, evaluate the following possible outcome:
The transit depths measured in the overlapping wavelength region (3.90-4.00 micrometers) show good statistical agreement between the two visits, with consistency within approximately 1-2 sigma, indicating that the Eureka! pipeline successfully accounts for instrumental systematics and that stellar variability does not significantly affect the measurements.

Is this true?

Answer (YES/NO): YES